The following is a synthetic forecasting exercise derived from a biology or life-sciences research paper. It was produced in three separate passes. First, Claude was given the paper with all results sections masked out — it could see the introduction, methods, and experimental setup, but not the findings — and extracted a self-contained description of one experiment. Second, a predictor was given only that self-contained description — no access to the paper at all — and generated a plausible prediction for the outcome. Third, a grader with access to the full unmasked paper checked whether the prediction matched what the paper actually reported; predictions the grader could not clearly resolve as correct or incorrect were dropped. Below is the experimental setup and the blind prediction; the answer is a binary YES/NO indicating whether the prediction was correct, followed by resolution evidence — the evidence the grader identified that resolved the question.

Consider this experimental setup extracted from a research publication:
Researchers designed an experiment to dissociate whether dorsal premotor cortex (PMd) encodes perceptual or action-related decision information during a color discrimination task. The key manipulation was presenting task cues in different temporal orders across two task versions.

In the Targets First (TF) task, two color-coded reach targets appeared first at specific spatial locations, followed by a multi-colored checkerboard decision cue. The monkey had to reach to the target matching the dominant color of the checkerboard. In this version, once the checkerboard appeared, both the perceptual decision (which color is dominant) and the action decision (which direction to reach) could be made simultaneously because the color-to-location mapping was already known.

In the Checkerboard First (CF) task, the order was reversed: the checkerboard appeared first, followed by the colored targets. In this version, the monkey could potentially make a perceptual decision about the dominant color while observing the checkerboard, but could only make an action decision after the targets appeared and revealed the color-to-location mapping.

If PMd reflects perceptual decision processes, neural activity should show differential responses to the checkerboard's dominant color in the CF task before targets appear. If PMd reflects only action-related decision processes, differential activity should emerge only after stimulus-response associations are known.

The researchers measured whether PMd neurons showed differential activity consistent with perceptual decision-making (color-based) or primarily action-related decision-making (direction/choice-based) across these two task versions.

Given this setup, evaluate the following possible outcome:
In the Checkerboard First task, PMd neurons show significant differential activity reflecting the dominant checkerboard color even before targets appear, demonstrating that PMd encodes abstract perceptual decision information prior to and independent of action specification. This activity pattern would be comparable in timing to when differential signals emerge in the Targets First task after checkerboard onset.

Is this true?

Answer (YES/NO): NO